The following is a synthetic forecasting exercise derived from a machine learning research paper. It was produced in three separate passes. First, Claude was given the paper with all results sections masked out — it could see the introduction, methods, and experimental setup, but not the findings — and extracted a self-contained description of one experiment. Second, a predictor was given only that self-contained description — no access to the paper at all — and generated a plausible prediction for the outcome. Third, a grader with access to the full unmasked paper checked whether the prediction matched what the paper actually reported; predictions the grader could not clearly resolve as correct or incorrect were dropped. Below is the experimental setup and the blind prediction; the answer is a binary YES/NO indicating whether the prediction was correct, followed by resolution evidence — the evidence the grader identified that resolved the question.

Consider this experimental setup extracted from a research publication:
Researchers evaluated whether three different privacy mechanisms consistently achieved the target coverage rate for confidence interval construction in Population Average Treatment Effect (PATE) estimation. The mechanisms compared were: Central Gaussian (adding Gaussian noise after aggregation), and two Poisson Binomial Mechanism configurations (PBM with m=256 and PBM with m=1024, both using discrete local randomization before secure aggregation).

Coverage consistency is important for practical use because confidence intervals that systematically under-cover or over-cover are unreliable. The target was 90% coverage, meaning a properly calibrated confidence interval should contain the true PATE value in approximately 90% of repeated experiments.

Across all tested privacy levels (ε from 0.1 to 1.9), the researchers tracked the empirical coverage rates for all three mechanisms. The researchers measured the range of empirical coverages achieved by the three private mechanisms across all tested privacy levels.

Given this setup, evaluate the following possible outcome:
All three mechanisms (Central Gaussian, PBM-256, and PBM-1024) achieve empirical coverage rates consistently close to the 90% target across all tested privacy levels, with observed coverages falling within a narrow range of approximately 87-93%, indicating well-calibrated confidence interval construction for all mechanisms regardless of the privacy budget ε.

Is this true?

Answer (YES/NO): YES